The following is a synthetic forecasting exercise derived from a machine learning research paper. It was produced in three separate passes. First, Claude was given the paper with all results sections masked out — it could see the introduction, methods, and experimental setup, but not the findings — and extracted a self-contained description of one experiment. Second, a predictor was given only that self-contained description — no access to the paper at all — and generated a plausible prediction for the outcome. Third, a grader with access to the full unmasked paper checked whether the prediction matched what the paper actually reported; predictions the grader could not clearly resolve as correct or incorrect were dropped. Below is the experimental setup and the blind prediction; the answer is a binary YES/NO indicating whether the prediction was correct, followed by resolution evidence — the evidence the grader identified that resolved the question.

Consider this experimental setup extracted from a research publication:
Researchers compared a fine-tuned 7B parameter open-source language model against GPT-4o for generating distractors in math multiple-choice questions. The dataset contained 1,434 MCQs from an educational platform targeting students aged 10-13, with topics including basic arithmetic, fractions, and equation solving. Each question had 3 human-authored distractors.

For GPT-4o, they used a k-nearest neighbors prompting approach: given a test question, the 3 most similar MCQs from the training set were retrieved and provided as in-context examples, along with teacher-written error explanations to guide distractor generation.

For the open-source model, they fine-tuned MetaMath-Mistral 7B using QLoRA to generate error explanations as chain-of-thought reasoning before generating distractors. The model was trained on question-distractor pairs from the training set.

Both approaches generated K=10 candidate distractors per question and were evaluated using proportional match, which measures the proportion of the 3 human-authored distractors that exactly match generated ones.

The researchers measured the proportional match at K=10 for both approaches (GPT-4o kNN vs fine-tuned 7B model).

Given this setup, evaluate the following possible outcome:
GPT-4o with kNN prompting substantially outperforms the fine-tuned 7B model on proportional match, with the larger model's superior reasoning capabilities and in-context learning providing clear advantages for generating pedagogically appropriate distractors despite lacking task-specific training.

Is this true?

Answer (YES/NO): NO